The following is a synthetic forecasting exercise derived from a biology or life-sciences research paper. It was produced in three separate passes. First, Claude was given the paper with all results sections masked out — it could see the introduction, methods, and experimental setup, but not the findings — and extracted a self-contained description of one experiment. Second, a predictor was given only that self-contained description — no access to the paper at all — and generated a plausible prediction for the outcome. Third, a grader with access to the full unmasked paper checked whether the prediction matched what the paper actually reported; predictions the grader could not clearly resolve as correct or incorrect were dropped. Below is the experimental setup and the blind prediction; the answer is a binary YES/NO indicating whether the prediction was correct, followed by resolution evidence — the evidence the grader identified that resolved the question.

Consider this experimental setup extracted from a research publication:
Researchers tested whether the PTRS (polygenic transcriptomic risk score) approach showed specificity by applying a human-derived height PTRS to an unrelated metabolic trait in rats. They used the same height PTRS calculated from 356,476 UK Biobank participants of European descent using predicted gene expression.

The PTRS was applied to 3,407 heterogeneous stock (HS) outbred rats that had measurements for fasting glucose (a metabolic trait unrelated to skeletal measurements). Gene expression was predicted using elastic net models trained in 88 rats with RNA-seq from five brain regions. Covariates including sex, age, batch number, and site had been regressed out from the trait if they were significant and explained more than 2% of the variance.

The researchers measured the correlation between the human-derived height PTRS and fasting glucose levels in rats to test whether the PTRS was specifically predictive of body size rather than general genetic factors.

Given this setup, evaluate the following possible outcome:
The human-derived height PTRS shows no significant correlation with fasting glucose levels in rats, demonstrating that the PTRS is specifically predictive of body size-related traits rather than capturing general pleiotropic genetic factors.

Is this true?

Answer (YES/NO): YES